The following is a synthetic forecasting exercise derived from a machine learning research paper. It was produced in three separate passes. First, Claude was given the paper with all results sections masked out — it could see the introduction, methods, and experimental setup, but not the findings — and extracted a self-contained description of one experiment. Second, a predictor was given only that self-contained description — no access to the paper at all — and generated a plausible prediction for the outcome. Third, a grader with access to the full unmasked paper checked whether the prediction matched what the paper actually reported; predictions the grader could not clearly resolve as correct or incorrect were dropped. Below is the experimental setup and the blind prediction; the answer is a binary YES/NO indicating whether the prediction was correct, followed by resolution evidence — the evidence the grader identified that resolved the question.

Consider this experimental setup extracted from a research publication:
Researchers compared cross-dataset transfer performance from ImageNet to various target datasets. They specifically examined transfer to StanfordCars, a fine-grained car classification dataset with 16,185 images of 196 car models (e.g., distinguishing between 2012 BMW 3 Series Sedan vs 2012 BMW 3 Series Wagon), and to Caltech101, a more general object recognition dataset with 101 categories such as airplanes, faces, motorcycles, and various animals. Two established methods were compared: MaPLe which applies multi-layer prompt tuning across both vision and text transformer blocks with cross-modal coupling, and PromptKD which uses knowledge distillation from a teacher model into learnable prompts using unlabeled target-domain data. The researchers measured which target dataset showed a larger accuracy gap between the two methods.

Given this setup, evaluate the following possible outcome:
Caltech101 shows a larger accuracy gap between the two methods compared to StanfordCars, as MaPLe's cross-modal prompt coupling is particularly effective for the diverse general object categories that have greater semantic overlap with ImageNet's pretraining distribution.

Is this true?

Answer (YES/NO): NO